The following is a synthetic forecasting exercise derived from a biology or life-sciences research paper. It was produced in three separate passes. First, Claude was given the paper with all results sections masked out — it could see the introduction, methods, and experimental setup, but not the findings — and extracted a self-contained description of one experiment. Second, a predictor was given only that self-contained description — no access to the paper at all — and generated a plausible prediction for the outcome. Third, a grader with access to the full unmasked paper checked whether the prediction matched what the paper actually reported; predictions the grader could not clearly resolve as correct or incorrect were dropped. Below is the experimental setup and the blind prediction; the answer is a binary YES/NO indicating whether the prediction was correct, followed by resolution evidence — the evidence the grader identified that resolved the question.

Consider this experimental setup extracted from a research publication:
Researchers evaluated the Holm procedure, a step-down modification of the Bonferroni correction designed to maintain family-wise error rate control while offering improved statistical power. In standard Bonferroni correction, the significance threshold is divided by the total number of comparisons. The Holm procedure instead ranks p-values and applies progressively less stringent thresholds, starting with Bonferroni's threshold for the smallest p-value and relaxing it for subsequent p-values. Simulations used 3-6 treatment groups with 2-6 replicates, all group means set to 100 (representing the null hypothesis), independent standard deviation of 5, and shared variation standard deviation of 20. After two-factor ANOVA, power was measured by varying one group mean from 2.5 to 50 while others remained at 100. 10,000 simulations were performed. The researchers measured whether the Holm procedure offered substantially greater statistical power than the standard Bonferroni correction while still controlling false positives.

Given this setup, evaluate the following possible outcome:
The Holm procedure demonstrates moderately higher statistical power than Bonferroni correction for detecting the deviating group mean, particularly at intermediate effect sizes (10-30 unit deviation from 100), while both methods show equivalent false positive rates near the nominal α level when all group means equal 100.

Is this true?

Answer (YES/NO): NO